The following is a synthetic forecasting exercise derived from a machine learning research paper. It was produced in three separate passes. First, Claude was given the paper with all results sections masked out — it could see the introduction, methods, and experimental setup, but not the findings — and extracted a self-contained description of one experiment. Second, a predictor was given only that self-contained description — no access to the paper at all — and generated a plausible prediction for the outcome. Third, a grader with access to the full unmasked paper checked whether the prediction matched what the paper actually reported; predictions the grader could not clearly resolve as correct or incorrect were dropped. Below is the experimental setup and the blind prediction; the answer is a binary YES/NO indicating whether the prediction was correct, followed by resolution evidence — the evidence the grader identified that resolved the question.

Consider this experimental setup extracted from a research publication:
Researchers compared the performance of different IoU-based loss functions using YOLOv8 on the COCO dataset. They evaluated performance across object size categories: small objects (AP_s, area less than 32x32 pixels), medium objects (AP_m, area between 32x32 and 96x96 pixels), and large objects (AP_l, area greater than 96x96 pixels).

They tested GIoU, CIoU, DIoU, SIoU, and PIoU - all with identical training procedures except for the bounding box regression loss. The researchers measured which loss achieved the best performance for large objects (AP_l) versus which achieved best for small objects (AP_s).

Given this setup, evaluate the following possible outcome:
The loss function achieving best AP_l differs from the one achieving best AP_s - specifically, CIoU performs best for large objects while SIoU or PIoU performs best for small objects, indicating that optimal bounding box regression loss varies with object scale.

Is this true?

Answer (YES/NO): NO